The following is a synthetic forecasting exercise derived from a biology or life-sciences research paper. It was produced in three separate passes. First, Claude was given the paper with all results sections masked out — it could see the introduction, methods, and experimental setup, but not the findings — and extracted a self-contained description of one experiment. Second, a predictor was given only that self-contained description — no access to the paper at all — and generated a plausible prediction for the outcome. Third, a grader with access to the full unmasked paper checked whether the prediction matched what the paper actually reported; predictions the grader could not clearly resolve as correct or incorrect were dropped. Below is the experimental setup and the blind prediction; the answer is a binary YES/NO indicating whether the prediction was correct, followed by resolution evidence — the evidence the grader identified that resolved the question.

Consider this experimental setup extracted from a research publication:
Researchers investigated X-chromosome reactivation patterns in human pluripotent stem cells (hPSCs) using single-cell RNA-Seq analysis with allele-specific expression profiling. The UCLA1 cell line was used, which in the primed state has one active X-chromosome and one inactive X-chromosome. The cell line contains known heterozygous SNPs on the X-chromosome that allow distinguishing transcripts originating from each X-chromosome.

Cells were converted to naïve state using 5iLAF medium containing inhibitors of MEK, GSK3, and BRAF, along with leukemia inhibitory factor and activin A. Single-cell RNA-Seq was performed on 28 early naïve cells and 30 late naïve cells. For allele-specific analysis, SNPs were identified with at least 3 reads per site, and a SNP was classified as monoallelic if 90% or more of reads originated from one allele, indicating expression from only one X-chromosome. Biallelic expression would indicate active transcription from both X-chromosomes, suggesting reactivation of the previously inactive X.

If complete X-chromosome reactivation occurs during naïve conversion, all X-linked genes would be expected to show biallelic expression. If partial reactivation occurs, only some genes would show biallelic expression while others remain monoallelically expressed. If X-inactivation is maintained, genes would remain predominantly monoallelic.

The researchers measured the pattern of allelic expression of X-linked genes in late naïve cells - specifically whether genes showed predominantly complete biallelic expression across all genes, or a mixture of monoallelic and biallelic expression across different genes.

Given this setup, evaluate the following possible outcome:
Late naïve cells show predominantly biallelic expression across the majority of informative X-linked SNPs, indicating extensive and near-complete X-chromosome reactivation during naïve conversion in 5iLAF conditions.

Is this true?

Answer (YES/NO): NO